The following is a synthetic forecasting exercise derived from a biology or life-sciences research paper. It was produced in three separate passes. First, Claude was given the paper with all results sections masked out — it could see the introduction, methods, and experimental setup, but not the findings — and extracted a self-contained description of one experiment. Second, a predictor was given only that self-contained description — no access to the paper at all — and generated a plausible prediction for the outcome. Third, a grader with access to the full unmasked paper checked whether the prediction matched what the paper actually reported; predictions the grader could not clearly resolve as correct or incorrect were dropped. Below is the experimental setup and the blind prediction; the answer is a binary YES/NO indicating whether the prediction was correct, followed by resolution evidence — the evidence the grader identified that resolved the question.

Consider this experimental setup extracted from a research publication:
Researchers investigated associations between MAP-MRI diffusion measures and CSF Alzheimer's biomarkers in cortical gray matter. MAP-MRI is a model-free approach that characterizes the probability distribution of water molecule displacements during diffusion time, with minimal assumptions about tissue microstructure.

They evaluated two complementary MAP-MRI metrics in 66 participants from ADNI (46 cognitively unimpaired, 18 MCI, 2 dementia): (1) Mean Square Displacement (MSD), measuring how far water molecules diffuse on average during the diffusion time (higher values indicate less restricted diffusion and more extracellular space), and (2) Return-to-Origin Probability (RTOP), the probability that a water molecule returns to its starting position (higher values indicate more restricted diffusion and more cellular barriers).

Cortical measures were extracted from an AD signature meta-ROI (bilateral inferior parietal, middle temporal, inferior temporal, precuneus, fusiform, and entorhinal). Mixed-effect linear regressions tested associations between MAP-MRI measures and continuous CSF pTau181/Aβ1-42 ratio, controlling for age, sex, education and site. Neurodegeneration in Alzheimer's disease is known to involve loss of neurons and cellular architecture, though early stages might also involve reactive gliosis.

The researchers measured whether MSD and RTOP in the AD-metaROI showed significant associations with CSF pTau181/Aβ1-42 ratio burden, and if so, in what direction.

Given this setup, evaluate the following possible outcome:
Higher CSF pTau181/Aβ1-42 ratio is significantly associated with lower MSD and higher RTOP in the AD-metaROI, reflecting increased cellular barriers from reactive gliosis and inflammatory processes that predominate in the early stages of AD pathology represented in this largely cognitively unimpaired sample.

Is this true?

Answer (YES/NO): NO